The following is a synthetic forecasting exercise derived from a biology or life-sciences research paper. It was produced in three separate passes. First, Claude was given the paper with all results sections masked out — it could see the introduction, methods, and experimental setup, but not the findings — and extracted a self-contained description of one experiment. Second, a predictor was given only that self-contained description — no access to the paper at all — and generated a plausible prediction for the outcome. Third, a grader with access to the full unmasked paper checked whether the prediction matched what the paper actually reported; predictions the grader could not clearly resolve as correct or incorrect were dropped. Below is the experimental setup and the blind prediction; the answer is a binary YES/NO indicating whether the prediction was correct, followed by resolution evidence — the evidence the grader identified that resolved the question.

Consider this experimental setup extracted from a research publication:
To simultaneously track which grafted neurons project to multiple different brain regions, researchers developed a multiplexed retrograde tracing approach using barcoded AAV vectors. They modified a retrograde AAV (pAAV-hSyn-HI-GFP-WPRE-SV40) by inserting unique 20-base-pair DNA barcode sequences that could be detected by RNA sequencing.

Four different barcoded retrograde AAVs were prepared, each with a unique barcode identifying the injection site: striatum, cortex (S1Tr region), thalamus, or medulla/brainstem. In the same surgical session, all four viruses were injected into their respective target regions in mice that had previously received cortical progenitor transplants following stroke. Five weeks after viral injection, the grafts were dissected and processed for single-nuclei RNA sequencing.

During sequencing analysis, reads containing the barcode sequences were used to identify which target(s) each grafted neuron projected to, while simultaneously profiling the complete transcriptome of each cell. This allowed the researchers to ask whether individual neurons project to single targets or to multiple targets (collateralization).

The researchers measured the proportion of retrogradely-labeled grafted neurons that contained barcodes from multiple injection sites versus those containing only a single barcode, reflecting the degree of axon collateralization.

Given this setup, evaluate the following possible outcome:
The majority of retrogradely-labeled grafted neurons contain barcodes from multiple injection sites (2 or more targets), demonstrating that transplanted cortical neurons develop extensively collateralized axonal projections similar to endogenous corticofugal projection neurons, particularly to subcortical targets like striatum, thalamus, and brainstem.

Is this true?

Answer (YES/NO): NO